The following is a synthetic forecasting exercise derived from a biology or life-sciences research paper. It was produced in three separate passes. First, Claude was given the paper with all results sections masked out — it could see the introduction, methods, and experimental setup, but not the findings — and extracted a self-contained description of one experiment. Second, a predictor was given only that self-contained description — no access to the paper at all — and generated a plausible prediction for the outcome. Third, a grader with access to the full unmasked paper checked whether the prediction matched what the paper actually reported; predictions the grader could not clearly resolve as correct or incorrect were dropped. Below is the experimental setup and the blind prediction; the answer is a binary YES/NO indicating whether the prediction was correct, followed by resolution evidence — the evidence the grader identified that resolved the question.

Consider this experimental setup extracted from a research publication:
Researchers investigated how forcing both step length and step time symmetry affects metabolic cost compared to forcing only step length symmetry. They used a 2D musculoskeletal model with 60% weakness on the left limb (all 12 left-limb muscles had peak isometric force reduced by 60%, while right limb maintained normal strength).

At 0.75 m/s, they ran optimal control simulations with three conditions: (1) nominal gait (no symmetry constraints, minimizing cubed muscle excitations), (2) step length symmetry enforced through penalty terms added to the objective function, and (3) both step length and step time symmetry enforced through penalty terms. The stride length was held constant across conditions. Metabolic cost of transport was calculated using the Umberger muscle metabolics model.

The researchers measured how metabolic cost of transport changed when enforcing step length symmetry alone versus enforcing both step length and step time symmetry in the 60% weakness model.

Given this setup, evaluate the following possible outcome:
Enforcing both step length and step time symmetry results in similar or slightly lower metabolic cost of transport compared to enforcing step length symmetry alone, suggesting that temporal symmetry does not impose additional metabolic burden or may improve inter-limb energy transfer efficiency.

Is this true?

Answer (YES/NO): NO